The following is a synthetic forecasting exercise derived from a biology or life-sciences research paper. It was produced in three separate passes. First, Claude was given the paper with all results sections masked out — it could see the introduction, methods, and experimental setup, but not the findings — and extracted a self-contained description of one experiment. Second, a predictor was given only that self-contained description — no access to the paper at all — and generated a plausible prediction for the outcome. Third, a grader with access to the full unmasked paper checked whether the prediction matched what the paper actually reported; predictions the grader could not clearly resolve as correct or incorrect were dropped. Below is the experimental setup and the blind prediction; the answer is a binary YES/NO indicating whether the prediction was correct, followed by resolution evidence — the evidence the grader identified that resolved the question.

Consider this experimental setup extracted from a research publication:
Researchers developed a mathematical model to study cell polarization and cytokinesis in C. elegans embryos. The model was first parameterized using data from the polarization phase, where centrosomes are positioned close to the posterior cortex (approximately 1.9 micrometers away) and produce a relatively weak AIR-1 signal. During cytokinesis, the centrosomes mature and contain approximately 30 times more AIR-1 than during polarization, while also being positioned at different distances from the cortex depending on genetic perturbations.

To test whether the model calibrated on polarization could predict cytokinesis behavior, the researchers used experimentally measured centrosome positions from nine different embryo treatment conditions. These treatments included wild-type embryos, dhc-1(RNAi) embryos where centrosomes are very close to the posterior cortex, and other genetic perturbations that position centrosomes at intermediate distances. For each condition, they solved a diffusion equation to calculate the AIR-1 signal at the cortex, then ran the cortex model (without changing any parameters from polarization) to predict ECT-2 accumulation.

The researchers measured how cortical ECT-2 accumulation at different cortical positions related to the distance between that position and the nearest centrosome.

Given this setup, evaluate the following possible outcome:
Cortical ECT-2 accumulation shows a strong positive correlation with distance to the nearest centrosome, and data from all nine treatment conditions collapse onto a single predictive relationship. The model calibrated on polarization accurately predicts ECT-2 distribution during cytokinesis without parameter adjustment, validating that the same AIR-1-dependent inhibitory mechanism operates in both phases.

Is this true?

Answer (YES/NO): YES